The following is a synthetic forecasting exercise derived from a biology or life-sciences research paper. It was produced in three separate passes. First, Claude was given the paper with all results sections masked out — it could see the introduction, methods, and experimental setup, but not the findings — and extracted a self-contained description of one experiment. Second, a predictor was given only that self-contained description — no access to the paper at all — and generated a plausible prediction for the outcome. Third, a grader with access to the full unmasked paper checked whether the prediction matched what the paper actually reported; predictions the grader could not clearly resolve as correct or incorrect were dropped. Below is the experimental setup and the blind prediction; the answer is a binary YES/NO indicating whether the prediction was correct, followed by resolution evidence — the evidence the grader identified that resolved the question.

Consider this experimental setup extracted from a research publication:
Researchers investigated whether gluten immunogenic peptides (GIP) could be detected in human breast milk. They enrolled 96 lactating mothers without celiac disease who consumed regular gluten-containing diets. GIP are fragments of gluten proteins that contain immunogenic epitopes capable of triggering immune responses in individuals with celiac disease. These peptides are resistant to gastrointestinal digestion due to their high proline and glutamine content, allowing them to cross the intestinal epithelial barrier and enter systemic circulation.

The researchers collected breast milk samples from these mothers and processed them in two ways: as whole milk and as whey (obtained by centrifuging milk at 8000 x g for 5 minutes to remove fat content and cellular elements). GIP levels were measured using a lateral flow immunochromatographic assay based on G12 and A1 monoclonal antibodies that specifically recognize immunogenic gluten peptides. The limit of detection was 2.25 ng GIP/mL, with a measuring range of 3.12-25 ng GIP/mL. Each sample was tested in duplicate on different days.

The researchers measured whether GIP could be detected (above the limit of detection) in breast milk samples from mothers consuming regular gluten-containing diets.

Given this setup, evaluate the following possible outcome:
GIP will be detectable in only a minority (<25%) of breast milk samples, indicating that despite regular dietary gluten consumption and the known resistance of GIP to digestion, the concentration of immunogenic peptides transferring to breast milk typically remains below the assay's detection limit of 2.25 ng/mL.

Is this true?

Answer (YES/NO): YES